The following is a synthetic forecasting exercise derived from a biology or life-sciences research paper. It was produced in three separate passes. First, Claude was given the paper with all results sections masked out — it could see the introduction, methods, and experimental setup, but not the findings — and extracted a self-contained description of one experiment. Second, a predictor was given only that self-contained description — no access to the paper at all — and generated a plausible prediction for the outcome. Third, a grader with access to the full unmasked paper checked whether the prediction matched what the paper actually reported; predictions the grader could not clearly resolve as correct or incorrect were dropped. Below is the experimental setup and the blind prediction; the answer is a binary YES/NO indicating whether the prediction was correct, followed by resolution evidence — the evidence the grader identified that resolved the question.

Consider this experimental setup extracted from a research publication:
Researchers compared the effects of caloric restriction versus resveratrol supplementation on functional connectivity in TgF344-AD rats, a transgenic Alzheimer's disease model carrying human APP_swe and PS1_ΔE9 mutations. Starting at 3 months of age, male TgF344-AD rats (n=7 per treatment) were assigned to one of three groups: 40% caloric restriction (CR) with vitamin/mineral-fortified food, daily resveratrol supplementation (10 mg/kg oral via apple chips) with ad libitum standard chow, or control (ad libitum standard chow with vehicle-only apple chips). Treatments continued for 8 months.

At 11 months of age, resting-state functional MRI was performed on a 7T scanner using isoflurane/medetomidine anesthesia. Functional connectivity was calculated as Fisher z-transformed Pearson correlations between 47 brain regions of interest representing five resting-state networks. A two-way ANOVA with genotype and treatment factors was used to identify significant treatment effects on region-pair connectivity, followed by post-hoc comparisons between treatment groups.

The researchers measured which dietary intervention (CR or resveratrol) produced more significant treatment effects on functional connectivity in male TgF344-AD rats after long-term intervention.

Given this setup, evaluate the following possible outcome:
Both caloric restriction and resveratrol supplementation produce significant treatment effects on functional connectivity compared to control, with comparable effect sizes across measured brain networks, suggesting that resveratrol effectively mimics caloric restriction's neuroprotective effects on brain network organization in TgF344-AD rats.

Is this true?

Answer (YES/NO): NO